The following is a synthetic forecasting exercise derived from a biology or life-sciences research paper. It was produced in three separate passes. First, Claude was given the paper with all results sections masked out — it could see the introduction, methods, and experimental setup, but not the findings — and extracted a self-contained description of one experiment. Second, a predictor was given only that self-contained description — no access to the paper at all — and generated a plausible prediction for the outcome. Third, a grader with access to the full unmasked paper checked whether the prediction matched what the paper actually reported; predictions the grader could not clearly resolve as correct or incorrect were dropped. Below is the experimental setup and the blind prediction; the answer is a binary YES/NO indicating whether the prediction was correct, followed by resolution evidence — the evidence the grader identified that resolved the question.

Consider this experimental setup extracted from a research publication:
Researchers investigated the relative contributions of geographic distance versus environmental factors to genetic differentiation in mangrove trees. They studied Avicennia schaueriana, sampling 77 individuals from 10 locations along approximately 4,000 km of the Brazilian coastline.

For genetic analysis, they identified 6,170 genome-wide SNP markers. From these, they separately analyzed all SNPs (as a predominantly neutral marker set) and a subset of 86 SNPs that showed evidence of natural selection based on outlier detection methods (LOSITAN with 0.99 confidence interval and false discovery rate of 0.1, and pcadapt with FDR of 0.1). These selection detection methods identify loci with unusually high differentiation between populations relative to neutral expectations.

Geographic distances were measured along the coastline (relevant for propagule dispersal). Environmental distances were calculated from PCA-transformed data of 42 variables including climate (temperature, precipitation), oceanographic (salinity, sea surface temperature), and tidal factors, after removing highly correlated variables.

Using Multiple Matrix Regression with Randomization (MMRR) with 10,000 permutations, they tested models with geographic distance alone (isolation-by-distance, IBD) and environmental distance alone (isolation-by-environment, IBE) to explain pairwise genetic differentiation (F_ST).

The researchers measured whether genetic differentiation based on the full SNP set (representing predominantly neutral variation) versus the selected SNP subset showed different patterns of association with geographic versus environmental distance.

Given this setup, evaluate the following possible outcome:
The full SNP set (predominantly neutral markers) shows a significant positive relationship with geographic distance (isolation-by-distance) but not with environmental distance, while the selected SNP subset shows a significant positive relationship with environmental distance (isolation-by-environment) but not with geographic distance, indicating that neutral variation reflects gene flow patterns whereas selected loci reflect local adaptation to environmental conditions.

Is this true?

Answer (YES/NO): NO